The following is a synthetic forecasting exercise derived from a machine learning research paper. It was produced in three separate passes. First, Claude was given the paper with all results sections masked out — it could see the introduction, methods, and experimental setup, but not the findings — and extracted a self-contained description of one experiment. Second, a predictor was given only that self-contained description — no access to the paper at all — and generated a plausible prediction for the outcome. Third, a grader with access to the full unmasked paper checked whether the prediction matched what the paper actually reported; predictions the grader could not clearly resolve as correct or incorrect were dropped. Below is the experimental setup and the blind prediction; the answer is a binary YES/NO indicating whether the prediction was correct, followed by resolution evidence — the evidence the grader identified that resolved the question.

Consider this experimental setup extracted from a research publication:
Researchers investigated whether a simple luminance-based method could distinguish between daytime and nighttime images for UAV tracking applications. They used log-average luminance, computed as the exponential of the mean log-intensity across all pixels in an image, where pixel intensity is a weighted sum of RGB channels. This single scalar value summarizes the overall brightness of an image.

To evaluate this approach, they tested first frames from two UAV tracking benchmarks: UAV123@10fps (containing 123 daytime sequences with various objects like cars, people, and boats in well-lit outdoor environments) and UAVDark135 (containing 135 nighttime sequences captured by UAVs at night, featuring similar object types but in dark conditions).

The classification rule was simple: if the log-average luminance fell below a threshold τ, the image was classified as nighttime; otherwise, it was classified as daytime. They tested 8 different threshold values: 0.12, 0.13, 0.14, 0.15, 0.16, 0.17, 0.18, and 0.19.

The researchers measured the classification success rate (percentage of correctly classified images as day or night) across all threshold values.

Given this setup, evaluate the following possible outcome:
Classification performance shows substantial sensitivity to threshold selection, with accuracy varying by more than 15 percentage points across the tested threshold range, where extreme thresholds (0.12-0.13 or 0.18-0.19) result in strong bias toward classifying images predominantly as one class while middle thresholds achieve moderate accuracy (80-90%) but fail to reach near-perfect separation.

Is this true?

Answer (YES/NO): NO